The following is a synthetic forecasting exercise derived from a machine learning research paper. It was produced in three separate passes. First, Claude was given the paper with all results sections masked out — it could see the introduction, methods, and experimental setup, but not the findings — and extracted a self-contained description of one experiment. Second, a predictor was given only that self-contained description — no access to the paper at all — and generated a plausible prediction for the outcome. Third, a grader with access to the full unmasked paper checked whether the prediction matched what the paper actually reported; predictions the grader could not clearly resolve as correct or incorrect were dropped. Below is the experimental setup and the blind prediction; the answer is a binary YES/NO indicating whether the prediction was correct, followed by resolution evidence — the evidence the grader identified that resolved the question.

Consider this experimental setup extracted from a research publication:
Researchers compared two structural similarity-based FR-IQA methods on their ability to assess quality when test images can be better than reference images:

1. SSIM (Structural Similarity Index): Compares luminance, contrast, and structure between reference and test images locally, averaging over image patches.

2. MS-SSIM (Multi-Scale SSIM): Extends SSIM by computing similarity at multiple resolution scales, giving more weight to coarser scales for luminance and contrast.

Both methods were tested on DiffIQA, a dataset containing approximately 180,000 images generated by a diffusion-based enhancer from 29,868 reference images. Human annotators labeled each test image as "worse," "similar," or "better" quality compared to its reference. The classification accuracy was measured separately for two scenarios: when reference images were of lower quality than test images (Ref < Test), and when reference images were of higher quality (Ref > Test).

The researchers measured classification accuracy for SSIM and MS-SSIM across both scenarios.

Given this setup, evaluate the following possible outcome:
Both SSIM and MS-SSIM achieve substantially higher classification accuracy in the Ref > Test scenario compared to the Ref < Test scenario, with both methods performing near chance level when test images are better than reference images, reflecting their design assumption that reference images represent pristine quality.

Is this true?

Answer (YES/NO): NO